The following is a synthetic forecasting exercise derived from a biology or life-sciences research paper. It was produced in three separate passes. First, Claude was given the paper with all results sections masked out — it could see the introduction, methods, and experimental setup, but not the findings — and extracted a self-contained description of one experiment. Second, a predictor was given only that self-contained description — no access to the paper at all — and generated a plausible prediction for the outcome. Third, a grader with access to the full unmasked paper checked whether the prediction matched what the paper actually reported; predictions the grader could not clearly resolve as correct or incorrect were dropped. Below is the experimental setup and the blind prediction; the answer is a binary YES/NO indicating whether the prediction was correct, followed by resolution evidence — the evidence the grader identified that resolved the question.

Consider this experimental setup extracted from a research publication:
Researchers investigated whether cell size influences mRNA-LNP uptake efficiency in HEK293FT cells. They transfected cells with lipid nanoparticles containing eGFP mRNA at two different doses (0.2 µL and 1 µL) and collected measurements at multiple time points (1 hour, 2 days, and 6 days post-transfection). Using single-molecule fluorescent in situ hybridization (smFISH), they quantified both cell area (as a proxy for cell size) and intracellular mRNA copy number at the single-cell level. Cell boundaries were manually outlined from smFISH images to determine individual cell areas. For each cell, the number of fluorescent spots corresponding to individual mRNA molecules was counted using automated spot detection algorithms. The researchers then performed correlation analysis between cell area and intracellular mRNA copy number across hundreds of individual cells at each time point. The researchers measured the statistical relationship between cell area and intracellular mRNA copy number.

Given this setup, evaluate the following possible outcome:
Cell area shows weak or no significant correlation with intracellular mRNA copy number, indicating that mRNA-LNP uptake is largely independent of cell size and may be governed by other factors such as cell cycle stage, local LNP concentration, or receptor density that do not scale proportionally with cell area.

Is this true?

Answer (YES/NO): NO